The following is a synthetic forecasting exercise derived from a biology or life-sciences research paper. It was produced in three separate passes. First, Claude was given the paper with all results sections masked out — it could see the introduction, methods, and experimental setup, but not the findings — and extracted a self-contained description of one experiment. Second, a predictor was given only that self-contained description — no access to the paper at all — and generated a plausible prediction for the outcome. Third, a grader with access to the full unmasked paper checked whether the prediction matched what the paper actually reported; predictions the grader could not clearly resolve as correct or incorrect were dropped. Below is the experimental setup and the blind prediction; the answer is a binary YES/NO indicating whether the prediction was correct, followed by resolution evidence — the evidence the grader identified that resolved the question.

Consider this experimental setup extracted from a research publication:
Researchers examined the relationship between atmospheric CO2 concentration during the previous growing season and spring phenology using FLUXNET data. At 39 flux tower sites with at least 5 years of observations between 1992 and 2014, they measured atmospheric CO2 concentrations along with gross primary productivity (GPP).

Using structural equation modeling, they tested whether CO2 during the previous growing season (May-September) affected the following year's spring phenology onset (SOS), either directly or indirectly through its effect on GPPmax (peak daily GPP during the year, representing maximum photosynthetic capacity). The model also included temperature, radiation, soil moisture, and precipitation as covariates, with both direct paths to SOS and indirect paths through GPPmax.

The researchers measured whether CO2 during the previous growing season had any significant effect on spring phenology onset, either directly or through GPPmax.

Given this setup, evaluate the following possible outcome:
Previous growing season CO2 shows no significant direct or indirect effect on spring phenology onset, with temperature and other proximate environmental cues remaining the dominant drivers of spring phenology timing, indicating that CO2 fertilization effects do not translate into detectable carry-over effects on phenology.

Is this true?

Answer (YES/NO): YES